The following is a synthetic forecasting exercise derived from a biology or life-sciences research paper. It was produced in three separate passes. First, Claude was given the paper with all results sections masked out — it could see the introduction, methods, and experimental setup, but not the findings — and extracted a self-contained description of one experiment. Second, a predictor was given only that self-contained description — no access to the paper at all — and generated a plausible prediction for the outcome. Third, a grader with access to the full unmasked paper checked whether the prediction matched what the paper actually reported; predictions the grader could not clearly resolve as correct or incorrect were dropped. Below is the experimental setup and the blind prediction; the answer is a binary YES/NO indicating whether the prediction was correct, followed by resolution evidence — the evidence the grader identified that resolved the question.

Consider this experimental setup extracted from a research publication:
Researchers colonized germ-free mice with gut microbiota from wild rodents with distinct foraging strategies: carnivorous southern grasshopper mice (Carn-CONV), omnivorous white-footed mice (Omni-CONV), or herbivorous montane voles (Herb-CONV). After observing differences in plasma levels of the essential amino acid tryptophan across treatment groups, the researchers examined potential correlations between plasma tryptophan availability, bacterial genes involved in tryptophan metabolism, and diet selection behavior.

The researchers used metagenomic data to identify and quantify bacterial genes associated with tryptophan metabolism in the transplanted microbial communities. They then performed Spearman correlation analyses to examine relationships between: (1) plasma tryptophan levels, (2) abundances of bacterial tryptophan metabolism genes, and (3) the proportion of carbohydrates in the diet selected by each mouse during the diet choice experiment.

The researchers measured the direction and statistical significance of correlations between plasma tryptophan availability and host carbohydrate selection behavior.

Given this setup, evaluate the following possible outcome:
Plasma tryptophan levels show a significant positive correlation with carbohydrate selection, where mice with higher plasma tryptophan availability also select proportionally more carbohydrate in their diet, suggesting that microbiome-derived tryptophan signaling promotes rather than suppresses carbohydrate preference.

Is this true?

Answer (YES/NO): NO